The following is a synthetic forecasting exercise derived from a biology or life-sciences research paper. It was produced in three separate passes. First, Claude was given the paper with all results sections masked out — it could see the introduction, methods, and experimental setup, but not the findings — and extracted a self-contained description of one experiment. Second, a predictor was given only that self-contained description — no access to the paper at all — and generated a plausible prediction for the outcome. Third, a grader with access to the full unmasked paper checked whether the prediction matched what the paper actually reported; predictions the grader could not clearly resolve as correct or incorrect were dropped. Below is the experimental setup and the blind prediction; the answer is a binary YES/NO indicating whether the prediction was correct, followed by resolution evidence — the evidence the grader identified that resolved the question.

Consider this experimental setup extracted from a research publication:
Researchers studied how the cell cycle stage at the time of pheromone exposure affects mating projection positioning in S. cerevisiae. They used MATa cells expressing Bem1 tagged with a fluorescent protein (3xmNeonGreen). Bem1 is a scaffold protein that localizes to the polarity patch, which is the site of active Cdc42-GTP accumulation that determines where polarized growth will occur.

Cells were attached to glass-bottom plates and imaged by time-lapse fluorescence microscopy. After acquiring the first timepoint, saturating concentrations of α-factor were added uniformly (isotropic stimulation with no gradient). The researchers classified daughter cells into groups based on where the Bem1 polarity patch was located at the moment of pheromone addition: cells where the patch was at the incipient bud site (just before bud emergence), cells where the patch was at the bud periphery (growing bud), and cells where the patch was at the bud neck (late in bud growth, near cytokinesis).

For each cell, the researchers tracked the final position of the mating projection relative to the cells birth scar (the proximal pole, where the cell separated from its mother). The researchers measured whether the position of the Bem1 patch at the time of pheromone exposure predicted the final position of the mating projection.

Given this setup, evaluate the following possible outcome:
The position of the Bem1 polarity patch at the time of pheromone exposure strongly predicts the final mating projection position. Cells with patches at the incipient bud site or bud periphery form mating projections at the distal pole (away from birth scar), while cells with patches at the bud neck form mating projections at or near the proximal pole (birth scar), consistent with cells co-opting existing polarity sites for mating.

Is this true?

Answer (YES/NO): NO